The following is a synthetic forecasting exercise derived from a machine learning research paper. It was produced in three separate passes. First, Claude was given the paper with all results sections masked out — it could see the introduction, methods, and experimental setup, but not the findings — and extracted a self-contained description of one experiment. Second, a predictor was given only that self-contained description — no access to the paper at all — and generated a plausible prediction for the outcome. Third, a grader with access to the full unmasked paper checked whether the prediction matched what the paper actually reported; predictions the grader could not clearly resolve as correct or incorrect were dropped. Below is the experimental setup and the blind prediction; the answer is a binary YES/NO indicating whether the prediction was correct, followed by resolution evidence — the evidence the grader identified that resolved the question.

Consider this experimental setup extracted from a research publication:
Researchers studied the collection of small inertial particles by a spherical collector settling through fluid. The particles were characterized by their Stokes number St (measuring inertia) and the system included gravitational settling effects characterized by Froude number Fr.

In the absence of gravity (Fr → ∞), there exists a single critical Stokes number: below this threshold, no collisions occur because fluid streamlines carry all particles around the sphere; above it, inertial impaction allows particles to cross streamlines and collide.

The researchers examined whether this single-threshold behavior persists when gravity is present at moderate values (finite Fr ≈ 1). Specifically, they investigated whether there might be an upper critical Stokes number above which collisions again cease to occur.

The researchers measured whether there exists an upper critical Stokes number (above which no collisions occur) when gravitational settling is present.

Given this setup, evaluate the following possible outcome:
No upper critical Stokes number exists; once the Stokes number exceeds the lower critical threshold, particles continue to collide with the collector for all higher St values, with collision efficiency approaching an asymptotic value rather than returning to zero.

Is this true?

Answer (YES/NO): NO